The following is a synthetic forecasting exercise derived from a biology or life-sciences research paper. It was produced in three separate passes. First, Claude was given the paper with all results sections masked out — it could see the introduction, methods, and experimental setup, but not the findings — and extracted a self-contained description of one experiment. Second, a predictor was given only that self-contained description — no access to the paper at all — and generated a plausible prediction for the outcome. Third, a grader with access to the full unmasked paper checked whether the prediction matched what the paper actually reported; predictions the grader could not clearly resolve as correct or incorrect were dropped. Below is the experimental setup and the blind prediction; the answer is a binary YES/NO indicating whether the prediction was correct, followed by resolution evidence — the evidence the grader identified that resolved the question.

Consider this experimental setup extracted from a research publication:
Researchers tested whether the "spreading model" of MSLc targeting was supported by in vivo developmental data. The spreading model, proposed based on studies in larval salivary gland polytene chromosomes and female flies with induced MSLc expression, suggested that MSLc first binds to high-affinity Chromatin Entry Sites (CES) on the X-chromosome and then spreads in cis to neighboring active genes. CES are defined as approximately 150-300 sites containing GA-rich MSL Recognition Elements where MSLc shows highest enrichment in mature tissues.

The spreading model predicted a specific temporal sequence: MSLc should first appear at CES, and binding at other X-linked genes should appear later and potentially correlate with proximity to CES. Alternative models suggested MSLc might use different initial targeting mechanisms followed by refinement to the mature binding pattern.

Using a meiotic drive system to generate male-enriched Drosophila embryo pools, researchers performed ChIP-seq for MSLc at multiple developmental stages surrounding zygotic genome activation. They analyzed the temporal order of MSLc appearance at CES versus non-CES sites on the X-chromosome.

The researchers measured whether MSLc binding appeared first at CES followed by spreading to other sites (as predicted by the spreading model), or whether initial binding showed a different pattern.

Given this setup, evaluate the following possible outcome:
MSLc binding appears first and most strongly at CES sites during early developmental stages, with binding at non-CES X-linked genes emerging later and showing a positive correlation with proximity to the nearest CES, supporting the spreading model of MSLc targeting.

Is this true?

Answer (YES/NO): NO